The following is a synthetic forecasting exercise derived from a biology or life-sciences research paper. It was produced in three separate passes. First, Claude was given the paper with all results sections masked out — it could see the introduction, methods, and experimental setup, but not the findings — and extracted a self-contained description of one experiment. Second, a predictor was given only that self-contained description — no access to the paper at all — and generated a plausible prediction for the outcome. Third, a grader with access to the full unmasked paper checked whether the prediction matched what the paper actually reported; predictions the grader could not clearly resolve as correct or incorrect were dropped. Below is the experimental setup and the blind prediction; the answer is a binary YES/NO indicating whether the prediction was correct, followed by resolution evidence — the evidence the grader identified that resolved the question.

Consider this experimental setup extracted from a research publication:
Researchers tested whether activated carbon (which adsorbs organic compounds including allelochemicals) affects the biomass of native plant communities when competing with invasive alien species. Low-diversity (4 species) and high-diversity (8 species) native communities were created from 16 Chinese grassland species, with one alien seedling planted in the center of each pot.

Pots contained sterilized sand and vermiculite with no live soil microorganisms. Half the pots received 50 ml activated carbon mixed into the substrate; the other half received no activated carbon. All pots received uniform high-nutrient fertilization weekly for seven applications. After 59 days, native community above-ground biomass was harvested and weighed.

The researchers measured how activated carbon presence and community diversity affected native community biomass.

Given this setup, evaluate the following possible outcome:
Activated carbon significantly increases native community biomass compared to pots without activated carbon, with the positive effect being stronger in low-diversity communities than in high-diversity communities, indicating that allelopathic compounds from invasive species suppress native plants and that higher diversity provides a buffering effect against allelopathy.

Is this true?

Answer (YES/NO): NO